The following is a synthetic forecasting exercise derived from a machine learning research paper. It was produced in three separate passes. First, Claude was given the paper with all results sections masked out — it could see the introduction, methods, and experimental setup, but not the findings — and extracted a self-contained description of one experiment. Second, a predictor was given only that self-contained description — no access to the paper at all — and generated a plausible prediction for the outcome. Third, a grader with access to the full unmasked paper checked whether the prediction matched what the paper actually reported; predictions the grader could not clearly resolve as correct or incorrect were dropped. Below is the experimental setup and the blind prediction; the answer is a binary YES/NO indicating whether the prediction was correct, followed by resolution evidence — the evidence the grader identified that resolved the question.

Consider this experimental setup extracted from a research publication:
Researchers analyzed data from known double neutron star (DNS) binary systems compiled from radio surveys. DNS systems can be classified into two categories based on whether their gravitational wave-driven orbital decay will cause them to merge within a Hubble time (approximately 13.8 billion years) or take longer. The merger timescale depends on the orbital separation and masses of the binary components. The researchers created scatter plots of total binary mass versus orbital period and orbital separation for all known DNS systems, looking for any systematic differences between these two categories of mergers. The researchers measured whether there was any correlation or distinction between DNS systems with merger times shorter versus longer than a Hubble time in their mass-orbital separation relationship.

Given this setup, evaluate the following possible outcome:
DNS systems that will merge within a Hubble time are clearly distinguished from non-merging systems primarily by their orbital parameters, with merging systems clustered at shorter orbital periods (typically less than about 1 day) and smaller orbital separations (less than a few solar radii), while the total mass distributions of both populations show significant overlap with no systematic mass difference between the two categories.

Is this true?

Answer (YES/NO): NO